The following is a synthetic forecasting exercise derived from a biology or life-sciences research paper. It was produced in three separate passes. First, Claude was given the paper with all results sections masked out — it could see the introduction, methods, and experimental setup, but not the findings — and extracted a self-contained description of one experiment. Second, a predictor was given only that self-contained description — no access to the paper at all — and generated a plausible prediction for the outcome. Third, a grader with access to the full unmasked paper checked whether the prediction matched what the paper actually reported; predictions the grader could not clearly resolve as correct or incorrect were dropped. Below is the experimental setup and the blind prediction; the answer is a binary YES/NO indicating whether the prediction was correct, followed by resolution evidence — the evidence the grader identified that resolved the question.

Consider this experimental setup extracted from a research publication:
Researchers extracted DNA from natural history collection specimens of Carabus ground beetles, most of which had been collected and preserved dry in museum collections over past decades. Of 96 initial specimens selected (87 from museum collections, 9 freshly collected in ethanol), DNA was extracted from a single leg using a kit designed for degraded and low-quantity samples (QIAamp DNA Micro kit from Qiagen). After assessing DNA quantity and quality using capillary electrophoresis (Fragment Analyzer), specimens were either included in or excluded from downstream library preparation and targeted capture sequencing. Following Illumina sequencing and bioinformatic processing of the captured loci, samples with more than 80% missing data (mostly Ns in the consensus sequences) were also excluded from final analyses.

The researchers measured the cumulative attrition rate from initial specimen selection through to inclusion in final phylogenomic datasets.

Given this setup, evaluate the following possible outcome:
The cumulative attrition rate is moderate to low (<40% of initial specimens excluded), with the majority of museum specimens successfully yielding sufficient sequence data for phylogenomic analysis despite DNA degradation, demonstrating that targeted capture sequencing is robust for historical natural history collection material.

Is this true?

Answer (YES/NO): NO